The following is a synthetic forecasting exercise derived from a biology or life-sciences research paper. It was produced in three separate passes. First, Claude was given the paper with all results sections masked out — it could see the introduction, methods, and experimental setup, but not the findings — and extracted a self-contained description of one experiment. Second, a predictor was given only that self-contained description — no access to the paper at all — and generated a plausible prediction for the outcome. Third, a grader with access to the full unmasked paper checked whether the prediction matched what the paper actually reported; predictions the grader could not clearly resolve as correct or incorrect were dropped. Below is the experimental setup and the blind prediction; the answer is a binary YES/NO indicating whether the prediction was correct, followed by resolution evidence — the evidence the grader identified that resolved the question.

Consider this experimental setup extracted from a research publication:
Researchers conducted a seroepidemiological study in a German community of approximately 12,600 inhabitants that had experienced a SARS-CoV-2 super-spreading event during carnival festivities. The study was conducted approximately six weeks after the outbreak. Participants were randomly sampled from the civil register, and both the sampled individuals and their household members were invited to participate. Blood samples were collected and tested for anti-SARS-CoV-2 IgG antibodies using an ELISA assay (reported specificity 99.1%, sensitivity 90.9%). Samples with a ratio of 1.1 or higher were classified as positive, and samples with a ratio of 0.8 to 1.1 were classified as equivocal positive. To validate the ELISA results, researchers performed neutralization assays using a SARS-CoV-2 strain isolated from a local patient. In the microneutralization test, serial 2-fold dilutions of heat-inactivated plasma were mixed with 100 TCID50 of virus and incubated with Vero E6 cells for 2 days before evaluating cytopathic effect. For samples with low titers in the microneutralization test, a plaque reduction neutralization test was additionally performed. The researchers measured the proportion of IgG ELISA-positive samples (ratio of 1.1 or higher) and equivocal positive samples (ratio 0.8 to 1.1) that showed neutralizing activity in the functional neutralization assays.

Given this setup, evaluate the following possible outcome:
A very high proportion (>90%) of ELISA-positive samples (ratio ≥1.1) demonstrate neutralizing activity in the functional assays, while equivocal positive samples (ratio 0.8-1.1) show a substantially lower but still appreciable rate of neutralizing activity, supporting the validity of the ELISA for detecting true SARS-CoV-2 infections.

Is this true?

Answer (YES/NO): YES